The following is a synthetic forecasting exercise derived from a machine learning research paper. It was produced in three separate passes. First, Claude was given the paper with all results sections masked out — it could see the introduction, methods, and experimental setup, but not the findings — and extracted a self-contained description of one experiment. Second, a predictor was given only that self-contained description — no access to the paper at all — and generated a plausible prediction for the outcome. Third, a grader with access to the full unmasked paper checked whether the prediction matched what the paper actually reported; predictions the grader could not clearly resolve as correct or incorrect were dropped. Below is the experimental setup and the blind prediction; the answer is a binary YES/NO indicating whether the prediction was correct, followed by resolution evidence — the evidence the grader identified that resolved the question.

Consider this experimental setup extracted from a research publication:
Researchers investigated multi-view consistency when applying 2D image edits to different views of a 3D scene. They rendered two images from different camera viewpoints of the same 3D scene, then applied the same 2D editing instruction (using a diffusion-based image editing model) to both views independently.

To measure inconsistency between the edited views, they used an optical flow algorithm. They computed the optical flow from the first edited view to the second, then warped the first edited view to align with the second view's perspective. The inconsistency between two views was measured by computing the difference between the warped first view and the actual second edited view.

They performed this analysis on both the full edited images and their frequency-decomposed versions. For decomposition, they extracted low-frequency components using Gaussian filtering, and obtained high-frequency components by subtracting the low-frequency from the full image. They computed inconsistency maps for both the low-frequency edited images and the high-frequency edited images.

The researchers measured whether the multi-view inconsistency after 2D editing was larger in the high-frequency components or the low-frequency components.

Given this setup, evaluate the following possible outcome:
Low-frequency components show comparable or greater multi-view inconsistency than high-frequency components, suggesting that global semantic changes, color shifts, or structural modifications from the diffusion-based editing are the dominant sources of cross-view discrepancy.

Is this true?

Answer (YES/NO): NO